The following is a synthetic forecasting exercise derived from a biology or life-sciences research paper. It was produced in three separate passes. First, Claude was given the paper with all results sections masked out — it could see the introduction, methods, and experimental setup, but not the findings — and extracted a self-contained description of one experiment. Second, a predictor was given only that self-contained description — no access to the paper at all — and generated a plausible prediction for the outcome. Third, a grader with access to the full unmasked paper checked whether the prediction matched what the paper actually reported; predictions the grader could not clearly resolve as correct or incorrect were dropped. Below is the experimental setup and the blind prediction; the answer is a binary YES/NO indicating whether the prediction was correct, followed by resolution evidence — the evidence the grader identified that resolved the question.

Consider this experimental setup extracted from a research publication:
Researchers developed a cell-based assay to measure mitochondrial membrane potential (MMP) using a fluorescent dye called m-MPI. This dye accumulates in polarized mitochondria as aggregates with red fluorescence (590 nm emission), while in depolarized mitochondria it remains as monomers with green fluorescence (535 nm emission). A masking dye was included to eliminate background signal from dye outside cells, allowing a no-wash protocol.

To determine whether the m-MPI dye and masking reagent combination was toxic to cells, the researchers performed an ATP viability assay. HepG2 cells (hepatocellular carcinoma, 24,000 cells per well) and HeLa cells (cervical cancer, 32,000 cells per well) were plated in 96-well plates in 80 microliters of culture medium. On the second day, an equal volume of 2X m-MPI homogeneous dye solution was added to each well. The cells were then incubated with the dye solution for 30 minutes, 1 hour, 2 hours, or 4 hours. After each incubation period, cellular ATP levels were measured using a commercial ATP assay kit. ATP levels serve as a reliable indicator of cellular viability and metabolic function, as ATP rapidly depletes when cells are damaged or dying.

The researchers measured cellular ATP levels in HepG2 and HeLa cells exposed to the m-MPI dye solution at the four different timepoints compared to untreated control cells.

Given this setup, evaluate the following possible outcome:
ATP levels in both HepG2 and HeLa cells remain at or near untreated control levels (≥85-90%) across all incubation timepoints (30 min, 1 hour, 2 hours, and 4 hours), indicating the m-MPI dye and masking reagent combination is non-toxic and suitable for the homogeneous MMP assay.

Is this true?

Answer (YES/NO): YES